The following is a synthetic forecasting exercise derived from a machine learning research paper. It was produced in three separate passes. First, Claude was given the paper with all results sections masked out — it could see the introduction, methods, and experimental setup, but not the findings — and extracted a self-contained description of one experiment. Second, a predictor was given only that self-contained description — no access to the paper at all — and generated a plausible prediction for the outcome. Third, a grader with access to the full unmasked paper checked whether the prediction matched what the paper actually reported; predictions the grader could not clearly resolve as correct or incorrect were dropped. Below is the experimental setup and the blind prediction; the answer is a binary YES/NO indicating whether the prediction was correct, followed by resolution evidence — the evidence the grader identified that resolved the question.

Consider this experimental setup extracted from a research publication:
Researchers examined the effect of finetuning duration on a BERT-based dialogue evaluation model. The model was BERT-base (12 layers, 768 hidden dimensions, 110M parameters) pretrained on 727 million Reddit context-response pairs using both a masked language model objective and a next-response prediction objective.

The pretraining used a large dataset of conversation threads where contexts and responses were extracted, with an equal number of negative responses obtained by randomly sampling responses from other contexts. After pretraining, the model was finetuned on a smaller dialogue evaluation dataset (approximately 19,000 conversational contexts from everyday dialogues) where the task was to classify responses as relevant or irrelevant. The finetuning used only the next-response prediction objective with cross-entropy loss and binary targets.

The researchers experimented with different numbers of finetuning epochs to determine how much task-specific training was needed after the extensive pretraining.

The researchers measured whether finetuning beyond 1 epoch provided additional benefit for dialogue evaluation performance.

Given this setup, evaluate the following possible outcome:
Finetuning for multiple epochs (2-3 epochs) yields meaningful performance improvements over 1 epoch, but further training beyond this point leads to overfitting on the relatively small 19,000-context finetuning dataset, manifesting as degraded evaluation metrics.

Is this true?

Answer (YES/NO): NO